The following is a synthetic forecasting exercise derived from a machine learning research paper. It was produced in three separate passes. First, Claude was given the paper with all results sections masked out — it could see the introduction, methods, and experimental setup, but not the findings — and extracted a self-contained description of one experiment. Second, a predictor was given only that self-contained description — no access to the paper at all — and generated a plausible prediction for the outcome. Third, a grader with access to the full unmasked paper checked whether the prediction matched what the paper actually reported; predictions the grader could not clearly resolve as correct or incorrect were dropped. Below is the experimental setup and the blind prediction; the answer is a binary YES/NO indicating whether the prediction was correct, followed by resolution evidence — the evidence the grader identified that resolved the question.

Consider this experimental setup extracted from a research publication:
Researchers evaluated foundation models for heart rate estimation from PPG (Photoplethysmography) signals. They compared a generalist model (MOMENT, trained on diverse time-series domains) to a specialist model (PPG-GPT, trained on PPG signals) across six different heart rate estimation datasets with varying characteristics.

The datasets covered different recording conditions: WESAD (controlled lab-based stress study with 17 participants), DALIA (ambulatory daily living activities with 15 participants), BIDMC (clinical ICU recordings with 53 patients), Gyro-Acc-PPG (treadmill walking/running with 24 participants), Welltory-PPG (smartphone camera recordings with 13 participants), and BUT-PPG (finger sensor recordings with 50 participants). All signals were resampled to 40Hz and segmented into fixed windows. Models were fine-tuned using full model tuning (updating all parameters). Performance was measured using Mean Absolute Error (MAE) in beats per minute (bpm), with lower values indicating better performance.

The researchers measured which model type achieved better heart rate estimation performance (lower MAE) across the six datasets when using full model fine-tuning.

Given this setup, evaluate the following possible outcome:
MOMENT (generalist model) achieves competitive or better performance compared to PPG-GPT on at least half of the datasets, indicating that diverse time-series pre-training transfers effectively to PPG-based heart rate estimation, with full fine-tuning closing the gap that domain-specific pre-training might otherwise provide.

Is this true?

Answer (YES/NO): NO